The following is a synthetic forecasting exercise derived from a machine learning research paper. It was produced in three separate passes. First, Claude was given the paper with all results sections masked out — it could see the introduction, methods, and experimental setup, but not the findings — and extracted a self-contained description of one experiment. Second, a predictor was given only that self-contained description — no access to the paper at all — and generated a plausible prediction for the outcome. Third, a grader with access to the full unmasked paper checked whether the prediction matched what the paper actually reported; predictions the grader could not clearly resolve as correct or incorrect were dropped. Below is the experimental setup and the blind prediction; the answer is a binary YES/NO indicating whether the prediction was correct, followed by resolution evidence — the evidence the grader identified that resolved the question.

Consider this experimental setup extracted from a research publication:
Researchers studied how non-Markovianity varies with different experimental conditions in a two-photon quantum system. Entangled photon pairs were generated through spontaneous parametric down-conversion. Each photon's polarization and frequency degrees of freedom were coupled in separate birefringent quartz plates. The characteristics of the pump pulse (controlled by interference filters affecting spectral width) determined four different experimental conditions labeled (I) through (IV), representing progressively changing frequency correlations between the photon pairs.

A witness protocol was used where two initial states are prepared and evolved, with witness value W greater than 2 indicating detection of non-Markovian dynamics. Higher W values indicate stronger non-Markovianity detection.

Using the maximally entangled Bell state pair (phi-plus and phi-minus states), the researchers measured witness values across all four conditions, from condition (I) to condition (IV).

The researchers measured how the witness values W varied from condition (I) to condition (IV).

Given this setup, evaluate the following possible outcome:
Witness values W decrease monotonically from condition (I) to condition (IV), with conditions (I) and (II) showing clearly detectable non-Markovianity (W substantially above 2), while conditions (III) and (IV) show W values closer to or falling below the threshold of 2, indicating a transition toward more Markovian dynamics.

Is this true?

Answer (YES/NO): NO